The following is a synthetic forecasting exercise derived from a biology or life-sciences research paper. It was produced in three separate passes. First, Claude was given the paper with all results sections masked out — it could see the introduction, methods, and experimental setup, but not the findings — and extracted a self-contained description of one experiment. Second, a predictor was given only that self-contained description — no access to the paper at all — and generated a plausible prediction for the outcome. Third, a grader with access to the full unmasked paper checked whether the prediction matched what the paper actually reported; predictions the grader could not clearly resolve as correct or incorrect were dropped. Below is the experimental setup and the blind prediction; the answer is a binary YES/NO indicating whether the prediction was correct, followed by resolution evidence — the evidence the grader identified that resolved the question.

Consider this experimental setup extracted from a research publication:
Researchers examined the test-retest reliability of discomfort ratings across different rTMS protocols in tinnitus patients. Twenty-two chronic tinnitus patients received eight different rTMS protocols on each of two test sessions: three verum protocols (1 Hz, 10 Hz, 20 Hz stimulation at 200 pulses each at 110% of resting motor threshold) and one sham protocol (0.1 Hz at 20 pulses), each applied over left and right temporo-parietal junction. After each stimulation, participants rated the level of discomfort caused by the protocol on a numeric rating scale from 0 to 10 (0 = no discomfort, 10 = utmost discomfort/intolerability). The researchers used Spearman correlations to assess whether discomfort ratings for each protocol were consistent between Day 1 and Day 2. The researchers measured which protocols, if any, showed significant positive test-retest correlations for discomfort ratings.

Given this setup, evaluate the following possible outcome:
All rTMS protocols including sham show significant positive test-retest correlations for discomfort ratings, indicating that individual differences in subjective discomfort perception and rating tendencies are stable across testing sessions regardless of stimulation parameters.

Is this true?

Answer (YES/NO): YES